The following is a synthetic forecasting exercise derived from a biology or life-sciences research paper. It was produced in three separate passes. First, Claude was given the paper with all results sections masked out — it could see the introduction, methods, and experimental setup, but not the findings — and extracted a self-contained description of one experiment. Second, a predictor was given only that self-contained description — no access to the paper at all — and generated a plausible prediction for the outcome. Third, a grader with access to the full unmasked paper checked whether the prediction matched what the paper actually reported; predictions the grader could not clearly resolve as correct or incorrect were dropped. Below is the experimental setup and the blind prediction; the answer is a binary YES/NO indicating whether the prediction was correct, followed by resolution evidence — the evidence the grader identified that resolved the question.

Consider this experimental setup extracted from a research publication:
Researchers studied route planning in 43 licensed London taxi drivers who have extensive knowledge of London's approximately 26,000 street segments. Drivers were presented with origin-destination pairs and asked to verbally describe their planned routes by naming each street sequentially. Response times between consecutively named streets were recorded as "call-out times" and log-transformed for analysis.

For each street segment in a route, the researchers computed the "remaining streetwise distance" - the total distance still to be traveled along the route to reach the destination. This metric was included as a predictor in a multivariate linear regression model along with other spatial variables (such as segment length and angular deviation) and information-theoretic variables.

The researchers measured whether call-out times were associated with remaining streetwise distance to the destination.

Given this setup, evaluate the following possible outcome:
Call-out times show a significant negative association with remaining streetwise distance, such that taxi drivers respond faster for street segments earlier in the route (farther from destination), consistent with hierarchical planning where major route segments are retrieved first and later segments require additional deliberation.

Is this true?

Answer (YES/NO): NO